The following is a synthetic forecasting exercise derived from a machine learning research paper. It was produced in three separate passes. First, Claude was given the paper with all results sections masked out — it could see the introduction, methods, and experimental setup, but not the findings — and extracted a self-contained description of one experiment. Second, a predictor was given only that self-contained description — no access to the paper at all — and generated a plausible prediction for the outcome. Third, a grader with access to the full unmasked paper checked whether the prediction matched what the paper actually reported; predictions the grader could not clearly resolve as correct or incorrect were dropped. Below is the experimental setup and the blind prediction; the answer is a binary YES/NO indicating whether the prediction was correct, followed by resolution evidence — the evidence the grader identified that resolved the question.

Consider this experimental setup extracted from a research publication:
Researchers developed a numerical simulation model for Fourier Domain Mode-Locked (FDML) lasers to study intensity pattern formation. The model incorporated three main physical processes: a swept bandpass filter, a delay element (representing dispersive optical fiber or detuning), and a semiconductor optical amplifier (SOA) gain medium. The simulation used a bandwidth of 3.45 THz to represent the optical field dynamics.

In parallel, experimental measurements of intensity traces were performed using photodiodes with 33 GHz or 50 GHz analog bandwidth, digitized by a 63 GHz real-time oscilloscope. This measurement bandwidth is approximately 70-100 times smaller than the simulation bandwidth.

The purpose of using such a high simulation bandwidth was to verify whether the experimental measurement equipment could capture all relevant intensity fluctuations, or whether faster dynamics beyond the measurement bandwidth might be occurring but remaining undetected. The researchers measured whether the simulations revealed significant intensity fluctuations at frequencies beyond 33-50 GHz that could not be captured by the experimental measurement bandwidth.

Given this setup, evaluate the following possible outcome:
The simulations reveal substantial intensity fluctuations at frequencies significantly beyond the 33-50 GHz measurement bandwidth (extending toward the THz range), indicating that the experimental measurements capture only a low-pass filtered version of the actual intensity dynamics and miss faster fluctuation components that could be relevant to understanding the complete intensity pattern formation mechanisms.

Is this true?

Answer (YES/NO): NO